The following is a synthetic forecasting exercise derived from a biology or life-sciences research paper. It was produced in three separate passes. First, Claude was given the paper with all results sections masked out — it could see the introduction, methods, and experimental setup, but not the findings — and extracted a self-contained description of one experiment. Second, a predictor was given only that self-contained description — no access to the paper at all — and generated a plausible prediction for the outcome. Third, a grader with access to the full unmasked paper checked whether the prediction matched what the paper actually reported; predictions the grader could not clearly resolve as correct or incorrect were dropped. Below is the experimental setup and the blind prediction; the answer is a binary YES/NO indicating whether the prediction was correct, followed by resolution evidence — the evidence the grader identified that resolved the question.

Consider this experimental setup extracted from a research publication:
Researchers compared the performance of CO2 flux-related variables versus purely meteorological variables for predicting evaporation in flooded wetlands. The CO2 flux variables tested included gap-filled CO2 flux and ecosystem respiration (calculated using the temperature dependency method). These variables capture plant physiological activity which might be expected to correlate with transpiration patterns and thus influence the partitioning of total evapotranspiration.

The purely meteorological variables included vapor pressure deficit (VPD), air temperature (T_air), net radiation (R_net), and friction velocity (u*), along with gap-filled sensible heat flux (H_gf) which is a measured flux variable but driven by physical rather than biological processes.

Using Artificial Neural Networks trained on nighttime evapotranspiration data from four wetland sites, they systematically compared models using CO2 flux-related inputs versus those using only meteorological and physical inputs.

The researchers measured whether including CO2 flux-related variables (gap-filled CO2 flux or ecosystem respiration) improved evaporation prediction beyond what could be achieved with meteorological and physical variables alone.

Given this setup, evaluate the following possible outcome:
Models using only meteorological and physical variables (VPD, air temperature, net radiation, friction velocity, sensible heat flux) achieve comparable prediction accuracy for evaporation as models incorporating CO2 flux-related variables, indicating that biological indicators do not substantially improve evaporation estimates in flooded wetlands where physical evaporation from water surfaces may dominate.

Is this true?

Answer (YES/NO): YES